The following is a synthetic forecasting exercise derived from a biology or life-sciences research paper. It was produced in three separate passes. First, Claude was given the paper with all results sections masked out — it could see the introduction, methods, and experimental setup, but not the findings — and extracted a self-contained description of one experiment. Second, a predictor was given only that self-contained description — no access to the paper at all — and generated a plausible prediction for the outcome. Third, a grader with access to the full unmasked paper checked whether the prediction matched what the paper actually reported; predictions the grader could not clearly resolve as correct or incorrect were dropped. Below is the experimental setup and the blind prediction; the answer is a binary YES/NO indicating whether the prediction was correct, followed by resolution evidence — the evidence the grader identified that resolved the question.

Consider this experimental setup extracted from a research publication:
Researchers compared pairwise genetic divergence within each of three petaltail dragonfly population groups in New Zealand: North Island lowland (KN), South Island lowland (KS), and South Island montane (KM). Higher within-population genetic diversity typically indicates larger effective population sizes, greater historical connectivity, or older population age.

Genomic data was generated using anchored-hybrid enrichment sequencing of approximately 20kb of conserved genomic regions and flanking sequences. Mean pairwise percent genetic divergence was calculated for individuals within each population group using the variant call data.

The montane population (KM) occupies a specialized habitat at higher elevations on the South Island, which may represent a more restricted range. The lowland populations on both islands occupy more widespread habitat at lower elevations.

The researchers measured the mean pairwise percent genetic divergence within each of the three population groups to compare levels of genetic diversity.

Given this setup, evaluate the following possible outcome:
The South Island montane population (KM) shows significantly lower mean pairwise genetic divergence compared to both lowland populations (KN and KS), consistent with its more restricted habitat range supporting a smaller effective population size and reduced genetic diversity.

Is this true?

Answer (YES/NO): NO